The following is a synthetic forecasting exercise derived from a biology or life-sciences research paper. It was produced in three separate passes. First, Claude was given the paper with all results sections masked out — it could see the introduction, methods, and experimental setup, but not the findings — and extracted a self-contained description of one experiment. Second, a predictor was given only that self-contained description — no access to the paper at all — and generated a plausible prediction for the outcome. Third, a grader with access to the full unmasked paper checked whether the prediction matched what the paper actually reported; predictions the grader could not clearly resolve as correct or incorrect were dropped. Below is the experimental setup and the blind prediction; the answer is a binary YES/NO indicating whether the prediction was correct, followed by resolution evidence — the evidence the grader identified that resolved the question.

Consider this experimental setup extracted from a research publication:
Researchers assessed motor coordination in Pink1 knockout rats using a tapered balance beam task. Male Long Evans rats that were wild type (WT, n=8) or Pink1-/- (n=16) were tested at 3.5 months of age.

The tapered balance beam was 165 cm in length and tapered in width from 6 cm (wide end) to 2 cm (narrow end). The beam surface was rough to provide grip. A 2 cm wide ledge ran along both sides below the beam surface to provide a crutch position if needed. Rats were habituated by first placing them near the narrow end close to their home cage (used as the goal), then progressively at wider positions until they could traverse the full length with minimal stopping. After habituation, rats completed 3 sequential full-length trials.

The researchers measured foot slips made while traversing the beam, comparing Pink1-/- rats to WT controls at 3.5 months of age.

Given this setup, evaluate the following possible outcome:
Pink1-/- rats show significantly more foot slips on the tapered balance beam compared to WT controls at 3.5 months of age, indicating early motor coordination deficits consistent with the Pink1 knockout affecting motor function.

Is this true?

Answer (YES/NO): NO